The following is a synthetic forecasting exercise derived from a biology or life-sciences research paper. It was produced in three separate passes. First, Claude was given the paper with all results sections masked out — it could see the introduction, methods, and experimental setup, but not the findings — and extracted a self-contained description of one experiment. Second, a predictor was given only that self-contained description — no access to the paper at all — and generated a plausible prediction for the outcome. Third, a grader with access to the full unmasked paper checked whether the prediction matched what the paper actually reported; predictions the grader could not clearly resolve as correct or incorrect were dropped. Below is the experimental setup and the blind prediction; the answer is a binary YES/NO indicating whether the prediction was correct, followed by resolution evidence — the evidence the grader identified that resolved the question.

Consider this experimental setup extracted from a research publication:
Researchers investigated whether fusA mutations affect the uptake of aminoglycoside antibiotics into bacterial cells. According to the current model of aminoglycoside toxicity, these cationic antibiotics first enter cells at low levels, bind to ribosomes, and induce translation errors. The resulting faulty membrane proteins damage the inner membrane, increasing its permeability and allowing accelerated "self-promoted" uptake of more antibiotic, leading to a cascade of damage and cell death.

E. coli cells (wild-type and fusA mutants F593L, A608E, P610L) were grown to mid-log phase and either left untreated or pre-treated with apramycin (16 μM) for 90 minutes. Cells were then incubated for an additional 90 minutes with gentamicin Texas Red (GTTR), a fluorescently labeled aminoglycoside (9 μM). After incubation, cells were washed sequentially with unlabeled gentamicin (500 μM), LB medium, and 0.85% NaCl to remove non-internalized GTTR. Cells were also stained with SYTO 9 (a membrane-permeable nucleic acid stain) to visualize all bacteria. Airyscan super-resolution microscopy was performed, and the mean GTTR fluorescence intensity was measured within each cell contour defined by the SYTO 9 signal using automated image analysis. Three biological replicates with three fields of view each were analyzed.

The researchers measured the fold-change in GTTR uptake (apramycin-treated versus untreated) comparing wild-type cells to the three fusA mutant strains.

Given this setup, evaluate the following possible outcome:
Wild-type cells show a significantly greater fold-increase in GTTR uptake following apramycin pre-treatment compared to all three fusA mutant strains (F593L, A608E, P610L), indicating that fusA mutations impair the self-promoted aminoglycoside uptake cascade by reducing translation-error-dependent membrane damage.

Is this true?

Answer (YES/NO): YES